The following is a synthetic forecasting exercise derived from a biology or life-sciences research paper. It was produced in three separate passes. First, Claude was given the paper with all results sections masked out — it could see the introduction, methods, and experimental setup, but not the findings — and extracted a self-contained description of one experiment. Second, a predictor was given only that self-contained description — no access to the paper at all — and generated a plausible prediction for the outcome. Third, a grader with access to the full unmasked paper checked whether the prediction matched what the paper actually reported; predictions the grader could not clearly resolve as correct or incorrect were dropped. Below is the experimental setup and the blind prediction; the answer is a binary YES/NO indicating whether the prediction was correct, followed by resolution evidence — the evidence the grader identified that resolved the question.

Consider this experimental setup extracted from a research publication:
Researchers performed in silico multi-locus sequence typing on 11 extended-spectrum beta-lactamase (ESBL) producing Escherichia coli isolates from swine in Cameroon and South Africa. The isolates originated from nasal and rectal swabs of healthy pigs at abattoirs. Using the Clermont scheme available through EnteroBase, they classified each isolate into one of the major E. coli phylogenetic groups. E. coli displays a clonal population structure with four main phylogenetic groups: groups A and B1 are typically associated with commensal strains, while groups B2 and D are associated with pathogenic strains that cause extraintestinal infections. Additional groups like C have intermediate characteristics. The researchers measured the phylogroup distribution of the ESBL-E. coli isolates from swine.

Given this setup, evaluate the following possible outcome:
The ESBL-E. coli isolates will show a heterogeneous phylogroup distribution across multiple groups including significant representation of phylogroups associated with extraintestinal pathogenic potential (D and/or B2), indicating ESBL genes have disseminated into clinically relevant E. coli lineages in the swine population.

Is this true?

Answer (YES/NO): NO